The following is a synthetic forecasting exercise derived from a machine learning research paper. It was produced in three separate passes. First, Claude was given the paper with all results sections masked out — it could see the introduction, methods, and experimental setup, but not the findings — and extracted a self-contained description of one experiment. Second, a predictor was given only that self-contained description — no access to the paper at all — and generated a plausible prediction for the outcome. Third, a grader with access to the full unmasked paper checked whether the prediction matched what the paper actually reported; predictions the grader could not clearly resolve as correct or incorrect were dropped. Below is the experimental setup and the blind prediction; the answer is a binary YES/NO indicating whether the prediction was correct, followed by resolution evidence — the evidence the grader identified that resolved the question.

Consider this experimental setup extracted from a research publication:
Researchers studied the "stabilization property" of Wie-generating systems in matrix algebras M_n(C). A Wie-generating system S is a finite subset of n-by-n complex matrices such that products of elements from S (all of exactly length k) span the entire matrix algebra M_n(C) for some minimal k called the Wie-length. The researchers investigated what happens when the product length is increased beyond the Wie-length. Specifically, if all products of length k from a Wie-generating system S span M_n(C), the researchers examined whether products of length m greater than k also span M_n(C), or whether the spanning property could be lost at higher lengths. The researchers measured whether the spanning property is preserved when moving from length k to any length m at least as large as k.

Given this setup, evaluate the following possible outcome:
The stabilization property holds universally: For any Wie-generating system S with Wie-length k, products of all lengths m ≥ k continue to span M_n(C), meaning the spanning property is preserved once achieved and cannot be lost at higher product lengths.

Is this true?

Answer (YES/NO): YES